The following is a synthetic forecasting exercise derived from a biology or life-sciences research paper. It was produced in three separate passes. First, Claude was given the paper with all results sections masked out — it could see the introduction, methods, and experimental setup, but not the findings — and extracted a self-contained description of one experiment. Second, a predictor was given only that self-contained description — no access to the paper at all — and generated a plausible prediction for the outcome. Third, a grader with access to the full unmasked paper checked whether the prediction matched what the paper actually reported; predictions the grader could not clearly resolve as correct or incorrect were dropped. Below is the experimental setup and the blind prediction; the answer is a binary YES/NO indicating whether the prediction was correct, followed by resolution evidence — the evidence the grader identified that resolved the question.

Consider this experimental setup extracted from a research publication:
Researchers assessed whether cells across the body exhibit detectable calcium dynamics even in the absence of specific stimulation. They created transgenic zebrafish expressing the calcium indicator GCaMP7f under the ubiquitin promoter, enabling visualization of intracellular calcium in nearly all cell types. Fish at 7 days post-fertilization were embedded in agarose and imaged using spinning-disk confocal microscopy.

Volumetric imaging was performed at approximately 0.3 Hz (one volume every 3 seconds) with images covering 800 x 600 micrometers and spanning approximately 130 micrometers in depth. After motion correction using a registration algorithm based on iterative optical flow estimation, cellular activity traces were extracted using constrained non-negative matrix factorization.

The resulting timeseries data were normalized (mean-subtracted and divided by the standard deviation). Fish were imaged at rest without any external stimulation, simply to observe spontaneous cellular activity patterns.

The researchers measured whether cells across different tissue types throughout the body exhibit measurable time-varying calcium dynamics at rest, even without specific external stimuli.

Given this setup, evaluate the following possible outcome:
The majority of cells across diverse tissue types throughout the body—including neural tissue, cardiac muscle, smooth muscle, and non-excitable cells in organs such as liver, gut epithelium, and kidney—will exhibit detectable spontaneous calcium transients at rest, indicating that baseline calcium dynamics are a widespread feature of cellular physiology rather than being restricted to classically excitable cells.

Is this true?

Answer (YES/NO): YES